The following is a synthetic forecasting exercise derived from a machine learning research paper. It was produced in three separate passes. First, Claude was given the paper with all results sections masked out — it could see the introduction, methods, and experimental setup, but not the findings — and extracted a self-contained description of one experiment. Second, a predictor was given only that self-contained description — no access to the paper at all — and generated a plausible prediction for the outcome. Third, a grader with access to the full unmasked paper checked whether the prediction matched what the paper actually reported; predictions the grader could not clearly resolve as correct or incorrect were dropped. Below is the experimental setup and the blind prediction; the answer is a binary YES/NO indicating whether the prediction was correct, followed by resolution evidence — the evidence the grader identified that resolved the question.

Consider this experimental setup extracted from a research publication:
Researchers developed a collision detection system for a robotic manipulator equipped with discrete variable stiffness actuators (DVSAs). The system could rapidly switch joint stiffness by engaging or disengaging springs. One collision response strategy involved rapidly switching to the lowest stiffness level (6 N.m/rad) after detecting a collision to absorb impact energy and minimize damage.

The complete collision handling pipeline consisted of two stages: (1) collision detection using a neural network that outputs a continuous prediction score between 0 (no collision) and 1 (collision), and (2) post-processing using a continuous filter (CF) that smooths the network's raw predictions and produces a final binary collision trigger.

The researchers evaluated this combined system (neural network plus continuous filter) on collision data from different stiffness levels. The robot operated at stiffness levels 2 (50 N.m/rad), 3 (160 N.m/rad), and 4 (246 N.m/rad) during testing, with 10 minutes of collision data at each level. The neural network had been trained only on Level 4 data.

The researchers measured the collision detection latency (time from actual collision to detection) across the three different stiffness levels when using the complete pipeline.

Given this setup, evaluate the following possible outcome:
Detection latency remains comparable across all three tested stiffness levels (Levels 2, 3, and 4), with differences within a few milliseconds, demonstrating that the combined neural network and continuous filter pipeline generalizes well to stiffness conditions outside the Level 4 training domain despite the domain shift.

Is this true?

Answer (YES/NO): YES